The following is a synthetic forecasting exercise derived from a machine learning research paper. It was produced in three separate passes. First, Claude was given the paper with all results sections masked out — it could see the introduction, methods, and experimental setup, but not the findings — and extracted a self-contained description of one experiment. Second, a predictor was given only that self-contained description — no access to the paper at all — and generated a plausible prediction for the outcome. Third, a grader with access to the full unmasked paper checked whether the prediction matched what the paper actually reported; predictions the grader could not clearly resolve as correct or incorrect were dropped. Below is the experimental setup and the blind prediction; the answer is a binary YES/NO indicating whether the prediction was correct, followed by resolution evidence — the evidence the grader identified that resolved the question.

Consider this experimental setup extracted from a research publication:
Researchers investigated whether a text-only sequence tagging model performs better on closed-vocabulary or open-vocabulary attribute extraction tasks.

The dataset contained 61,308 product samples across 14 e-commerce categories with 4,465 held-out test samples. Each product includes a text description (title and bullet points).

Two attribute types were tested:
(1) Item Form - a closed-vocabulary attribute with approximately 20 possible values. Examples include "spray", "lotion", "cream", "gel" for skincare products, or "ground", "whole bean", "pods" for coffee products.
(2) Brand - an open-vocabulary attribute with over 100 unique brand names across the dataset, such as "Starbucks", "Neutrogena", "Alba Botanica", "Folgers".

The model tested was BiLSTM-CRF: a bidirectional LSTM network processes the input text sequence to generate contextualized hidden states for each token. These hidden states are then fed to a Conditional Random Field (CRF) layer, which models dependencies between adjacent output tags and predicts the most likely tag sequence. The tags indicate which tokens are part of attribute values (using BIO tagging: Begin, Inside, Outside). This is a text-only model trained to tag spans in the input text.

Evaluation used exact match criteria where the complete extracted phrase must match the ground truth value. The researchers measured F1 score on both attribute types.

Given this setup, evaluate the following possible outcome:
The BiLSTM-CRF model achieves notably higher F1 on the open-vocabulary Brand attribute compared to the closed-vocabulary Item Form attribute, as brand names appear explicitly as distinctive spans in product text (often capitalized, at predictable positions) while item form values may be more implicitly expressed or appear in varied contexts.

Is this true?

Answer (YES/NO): YES